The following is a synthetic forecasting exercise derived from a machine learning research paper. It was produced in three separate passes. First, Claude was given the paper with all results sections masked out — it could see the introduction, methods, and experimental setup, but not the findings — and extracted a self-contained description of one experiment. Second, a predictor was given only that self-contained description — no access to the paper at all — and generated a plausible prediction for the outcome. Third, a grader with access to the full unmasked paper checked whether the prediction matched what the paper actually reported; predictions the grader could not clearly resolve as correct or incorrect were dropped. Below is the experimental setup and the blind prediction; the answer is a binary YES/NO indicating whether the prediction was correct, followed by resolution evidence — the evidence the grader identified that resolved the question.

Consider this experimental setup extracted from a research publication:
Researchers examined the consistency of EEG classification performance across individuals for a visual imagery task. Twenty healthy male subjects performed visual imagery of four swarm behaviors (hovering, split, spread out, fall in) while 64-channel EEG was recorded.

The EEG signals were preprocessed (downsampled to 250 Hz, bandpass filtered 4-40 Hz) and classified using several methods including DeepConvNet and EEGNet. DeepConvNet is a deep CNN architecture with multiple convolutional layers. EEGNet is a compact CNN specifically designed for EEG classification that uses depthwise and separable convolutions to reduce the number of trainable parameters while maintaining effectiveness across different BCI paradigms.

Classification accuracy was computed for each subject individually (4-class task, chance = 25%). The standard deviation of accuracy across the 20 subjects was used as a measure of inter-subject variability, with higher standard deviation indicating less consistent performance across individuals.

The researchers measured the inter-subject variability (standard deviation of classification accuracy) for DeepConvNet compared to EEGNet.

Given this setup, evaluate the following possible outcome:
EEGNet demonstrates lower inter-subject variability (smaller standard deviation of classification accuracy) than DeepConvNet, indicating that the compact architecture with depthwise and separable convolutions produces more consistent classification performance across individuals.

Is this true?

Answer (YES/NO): YES